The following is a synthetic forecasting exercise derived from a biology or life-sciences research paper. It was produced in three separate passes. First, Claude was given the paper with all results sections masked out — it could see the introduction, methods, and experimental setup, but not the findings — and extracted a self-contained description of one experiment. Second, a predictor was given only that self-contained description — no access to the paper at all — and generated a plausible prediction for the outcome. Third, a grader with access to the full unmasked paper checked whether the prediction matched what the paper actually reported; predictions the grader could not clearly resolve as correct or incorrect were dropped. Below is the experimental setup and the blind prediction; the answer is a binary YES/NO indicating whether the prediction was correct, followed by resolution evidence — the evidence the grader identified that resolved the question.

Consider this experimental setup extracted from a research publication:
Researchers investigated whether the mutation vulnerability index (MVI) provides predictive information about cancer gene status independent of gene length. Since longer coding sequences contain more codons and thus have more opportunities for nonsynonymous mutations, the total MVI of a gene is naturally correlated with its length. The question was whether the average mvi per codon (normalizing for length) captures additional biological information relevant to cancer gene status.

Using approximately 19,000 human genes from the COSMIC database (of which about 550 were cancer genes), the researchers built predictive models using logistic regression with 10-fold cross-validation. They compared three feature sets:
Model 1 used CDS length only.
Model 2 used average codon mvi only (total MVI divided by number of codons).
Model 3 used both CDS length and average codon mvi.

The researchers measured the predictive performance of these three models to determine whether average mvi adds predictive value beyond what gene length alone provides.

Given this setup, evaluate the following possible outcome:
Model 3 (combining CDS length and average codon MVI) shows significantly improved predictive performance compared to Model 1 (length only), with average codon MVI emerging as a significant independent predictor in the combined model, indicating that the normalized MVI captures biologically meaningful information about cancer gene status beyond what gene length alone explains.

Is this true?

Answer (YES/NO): YES